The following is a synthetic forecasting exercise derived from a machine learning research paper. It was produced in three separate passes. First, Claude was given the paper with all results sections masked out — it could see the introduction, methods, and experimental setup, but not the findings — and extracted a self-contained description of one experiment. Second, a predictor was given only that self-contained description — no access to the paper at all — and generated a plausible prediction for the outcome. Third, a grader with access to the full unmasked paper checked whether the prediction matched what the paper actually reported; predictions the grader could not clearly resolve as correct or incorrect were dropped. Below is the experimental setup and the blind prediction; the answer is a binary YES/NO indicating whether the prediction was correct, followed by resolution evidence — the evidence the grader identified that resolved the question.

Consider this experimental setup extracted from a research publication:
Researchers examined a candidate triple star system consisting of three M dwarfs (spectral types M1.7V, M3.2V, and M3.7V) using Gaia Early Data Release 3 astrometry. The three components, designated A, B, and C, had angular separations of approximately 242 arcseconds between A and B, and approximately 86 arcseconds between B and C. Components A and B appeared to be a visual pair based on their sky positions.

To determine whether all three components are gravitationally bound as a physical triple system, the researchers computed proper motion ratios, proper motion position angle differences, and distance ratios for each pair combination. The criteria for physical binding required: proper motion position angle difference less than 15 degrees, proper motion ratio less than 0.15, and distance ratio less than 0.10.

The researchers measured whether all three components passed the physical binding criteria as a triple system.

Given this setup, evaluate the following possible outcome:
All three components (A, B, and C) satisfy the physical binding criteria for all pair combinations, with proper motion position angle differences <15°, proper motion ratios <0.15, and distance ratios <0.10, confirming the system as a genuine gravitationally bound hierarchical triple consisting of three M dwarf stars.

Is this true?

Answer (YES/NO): NO